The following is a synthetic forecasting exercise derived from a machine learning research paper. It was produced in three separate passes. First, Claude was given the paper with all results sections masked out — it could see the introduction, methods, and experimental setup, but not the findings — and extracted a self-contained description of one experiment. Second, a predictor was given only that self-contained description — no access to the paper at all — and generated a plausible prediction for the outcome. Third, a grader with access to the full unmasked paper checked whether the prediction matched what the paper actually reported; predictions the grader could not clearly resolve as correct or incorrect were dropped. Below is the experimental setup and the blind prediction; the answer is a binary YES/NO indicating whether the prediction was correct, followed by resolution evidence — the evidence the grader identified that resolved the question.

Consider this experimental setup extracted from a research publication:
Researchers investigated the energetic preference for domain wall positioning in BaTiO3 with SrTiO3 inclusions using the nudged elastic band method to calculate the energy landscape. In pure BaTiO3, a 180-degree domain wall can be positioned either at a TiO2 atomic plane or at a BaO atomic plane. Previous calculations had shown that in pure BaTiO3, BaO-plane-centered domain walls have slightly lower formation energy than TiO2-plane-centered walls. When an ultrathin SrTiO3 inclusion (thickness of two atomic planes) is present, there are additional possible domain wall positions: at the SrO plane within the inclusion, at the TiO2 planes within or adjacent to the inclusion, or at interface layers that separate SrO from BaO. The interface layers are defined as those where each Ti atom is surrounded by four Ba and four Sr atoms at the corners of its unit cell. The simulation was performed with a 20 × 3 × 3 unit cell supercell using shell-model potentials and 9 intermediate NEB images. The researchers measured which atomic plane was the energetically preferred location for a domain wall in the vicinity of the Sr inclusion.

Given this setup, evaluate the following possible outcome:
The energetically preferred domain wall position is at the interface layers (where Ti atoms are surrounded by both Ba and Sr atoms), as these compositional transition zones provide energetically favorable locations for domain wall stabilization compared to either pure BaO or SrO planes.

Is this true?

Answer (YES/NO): NO